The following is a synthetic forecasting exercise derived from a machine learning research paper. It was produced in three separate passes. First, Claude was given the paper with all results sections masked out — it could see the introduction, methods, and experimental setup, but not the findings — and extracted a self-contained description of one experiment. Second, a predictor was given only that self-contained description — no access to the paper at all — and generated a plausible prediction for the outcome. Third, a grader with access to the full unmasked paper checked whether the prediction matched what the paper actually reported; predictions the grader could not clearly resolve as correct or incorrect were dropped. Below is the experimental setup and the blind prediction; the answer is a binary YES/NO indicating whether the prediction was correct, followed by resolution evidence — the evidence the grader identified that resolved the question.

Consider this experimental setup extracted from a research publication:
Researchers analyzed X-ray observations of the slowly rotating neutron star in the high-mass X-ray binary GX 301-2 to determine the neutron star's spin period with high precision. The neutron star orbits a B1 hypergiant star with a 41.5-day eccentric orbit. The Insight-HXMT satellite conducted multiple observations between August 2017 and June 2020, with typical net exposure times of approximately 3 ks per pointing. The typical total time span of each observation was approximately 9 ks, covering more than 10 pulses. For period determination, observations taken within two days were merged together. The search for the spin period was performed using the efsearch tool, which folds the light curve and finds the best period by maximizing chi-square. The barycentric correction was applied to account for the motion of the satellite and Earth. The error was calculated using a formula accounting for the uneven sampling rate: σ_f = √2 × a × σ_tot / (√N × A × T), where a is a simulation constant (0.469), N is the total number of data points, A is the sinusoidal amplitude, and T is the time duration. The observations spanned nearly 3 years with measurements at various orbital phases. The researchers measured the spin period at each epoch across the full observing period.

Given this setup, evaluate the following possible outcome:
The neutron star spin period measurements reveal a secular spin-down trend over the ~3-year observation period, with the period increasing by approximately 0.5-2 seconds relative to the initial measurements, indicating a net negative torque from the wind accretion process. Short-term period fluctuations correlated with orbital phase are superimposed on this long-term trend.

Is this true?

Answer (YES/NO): NO